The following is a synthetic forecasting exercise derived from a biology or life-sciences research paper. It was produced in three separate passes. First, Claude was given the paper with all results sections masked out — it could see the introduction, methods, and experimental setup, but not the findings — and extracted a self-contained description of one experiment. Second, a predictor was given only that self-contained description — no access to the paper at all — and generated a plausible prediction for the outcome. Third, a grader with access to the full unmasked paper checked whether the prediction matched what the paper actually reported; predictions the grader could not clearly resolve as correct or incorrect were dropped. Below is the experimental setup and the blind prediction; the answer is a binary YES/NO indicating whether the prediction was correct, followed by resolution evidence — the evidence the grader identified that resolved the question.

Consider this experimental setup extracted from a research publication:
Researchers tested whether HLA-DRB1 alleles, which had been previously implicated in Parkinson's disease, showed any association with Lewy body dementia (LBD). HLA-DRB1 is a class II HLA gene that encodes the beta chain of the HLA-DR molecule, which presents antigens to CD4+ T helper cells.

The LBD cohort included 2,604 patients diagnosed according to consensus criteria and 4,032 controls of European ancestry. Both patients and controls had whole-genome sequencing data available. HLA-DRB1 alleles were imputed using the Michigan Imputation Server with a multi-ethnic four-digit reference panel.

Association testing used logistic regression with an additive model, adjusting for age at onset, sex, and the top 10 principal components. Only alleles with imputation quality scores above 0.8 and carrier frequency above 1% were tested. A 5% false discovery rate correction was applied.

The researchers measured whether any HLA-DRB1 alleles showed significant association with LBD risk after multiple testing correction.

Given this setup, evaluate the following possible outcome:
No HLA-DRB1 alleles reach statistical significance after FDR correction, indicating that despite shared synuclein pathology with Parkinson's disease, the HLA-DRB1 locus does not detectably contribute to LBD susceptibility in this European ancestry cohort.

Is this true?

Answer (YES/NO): YES